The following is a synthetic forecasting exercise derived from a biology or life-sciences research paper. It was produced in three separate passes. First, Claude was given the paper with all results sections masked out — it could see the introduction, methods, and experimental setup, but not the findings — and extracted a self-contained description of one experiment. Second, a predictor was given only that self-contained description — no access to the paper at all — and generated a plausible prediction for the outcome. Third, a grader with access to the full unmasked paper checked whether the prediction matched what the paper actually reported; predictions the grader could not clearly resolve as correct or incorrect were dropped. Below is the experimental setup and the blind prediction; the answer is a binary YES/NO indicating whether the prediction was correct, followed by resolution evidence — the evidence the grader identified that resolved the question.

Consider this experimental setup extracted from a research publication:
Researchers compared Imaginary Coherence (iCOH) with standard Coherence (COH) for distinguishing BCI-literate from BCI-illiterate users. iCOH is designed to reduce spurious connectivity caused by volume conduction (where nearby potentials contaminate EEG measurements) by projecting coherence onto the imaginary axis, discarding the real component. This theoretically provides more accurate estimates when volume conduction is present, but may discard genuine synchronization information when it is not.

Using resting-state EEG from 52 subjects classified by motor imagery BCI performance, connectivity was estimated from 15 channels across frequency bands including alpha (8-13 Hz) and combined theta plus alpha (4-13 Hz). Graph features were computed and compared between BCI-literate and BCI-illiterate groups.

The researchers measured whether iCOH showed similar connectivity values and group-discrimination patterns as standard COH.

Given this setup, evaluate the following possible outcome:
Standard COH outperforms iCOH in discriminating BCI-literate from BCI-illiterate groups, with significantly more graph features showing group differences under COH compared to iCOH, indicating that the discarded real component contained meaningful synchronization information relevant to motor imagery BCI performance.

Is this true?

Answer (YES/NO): YES